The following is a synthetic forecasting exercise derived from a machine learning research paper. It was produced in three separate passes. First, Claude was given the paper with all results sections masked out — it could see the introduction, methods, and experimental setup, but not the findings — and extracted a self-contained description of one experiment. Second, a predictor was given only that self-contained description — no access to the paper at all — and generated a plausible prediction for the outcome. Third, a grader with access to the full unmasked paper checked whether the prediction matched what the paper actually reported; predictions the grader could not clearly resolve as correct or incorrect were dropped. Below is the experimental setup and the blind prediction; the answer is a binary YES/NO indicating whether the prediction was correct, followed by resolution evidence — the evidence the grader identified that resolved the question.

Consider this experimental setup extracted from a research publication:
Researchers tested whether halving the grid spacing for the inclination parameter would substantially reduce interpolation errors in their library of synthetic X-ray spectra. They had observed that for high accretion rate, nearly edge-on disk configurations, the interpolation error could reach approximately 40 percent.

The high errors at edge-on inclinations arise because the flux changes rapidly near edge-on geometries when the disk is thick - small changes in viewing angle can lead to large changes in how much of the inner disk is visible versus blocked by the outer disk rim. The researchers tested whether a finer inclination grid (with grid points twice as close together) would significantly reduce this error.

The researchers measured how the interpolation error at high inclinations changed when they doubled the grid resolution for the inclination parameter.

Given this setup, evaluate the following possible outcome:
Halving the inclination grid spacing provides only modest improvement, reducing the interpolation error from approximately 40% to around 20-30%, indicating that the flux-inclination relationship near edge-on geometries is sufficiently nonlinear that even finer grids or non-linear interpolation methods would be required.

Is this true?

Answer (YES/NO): NO